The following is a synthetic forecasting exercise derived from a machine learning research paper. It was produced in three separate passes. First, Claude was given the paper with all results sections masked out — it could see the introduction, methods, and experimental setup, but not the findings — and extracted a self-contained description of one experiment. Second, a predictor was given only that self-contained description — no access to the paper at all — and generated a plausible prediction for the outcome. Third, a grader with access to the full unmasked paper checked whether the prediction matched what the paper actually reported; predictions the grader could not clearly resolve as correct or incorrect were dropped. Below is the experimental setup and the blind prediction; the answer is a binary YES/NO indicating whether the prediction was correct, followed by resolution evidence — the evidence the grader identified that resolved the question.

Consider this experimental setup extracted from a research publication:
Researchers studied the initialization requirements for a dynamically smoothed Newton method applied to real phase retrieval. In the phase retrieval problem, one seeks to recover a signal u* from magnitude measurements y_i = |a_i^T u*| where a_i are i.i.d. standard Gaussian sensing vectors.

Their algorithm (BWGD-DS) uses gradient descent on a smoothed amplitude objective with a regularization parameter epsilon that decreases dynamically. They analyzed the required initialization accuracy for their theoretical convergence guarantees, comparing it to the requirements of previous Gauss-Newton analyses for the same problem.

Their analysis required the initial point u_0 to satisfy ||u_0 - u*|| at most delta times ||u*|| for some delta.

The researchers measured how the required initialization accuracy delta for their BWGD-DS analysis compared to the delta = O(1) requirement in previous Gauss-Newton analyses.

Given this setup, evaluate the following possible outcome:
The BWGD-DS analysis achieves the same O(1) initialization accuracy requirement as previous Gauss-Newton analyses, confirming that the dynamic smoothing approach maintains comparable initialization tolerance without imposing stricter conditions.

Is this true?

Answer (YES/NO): NO